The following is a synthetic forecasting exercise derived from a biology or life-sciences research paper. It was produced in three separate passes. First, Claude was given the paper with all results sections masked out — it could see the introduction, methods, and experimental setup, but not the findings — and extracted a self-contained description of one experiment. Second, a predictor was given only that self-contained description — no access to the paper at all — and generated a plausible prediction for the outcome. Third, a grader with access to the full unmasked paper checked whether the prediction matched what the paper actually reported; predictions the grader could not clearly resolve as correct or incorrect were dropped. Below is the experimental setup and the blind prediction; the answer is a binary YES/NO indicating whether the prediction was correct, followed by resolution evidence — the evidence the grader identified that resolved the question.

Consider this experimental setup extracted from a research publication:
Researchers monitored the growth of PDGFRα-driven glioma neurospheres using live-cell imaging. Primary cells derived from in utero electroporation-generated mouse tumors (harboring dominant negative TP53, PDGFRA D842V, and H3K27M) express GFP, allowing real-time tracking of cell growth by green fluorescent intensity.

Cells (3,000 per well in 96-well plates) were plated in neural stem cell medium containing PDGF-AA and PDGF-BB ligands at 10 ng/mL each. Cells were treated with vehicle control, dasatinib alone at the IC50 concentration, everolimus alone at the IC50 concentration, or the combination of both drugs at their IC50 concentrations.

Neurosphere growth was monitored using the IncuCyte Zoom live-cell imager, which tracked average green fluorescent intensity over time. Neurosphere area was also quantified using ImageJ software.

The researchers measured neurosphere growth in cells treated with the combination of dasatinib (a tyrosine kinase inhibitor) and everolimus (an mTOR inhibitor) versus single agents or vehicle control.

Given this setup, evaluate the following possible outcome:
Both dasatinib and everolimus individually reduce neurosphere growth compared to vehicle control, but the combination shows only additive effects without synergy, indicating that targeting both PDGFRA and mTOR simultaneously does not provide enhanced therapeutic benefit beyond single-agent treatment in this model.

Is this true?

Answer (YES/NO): NO